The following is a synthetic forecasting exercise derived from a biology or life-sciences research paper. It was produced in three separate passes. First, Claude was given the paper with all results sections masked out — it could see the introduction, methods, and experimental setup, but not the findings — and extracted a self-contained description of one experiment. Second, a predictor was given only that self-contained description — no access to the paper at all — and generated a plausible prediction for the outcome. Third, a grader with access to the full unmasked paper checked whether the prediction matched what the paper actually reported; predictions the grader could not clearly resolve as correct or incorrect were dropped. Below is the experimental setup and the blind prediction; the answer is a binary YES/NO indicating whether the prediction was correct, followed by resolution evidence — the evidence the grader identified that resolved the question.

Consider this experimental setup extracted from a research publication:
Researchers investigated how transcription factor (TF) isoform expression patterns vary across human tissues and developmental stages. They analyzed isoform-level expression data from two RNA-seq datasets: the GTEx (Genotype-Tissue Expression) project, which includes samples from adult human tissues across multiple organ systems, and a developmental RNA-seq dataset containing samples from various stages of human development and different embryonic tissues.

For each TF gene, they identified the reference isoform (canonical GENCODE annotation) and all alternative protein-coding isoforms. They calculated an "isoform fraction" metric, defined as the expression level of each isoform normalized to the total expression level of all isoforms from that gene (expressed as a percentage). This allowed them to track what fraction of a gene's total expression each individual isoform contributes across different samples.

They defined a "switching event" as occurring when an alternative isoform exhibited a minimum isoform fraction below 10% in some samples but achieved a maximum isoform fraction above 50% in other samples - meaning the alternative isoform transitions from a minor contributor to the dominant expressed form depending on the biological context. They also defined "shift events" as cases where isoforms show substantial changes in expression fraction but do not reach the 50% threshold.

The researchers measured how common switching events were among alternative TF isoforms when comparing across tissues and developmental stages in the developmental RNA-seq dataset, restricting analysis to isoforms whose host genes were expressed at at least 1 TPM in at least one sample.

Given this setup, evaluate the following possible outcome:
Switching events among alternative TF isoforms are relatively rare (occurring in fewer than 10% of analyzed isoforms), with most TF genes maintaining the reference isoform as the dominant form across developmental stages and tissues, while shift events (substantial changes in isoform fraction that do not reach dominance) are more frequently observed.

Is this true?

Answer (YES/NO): NO